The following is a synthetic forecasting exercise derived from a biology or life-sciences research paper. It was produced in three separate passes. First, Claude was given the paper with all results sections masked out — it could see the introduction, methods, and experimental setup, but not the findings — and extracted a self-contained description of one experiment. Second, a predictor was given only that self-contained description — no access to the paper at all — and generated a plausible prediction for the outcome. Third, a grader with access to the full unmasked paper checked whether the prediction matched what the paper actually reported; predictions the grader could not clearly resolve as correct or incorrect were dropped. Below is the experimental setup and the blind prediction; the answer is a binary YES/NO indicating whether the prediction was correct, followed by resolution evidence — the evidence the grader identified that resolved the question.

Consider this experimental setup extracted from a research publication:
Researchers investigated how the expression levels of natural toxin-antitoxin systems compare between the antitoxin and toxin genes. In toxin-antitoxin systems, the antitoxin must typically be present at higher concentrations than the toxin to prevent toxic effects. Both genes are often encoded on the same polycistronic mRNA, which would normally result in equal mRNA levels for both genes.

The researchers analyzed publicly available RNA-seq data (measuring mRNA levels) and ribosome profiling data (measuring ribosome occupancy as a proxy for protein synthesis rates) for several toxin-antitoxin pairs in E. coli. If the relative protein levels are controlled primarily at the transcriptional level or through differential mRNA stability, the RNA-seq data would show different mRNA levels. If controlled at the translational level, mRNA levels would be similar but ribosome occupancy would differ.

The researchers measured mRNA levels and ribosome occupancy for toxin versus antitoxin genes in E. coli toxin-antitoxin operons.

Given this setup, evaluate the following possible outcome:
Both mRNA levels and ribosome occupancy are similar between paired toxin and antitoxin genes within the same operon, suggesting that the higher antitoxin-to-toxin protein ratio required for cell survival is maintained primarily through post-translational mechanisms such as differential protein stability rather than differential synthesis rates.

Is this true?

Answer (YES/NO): NO